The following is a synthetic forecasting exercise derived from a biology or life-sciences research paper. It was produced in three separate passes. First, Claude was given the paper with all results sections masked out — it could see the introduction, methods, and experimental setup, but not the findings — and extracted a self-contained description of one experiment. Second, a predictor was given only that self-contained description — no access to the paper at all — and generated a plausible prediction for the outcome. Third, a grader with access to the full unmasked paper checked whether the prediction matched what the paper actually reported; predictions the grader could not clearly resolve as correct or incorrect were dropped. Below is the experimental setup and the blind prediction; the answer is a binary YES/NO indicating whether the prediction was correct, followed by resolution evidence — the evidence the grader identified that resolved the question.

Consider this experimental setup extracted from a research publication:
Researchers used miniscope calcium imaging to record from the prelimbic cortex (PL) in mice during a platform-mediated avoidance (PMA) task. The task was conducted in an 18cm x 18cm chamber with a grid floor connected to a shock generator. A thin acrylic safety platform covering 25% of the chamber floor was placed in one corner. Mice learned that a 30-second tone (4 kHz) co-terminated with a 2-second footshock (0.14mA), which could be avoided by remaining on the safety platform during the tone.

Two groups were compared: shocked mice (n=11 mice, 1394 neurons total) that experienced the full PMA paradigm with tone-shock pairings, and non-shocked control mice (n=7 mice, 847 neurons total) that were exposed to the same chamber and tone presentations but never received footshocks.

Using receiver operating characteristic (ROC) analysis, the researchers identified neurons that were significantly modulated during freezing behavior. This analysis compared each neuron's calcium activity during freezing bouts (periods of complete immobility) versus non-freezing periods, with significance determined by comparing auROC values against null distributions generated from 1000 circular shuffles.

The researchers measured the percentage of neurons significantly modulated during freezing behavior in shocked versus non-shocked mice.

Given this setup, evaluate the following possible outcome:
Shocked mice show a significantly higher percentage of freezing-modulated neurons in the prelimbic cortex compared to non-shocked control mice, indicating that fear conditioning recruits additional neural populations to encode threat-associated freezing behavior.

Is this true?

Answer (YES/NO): NO